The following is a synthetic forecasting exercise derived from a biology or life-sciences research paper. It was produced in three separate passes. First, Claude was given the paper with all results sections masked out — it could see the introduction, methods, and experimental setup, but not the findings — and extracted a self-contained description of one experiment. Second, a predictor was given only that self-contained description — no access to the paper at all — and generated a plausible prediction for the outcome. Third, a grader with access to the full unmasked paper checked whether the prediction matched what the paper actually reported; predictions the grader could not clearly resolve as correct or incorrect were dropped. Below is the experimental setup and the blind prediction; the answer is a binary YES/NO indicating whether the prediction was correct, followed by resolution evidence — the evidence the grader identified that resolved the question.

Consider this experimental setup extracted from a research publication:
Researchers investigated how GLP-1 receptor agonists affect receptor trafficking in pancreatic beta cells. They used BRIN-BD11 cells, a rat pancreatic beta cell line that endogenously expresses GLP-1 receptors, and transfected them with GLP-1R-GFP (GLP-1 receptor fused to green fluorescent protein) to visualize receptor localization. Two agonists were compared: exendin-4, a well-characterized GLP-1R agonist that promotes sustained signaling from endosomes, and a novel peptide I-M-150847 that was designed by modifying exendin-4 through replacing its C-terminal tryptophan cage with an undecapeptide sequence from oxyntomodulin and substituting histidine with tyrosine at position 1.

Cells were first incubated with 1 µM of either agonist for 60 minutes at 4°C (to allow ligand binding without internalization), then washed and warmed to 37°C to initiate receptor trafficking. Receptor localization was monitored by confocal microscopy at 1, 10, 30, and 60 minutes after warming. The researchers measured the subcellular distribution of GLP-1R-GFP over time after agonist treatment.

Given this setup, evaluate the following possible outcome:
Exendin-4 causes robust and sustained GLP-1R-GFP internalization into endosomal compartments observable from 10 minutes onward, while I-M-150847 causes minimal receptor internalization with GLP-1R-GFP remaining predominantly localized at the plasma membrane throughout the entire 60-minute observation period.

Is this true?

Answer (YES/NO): NO